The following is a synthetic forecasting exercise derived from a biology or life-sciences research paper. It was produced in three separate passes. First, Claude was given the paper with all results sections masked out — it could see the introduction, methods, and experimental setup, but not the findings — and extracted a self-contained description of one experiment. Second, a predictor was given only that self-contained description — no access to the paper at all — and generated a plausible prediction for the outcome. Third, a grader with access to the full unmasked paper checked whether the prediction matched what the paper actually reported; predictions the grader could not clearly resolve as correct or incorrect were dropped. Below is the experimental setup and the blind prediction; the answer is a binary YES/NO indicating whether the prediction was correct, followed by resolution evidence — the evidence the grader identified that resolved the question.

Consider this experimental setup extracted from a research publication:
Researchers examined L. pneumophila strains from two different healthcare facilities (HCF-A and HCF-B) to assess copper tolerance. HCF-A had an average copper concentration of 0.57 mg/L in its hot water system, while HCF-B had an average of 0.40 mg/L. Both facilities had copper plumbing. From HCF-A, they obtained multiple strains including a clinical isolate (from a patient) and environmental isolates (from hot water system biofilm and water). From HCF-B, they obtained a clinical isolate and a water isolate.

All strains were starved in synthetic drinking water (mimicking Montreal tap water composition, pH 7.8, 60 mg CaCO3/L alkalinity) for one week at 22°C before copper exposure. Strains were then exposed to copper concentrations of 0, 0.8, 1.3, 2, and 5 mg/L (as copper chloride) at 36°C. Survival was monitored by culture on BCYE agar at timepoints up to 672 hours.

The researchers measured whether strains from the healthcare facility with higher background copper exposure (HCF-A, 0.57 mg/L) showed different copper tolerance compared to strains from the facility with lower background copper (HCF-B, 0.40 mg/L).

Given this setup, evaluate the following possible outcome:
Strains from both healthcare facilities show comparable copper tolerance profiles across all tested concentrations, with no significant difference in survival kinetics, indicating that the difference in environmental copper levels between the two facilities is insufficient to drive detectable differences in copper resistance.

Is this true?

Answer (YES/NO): NO